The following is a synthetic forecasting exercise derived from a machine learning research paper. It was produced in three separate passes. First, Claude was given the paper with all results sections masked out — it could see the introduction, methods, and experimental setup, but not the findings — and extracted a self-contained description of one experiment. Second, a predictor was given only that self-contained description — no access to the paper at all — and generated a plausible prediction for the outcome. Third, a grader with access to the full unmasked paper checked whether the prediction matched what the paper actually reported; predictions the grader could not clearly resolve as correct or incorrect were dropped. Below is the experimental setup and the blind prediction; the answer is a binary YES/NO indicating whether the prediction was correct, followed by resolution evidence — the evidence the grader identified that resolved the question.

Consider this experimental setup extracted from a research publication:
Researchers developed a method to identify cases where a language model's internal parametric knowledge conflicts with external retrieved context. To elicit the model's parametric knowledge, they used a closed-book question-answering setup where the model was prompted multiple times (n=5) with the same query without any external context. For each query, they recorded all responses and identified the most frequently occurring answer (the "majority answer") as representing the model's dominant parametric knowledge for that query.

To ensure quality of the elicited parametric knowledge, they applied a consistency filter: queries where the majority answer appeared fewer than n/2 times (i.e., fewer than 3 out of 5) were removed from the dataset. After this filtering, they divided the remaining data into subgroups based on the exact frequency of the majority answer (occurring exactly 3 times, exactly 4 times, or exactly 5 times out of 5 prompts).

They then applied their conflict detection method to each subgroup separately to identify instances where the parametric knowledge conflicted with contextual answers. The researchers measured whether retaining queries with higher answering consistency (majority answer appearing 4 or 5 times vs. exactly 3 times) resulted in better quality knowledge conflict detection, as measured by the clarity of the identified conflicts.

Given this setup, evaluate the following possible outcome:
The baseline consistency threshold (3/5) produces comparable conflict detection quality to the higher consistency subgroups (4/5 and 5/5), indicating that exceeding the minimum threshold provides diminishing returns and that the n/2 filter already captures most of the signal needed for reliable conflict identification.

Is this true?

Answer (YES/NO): NO